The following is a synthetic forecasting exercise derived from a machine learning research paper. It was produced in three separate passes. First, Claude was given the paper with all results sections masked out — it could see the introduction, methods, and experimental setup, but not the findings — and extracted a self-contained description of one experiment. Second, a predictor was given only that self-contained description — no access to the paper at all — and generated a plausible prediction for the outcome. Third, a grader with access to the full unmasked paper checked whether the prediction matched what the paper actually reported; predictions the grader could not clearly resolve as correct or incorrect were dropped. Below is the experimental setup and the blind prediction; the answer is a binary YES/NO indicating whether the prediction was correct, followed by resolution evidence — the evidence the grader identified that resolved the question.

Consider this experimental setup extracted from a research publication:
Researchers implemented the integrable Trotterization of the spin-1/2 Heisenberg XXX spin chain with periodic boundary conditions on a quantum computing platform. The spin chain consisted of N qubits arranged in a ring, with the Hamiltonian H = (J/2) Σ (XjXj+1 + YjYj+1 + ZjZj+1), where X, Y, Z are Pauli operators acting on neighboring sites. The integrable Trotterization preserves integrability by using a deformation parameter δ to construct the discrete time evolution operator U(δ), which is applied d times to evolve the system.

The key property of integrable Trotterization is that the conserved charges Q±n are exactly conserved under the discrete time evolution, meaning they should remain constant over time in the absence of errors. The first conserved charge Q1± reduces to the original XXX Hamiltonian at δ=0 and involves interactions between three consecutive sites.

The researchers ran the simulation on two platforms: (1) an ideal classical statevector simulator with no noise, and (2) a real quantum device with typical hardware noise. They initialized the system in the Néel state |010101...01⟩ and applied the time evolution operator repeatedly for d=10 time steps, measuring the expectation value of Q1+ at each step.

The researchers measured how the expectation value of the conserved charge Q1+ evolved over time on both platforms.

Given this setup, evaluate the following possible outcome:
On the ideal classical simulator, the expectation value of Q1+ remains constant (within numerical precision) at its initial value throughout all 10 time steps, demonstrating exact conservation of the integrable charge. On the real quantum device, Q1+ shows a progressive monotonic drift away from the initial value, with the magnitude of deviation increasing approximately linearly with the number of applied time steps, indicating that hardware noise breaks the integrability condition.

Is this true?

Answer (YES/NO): NO